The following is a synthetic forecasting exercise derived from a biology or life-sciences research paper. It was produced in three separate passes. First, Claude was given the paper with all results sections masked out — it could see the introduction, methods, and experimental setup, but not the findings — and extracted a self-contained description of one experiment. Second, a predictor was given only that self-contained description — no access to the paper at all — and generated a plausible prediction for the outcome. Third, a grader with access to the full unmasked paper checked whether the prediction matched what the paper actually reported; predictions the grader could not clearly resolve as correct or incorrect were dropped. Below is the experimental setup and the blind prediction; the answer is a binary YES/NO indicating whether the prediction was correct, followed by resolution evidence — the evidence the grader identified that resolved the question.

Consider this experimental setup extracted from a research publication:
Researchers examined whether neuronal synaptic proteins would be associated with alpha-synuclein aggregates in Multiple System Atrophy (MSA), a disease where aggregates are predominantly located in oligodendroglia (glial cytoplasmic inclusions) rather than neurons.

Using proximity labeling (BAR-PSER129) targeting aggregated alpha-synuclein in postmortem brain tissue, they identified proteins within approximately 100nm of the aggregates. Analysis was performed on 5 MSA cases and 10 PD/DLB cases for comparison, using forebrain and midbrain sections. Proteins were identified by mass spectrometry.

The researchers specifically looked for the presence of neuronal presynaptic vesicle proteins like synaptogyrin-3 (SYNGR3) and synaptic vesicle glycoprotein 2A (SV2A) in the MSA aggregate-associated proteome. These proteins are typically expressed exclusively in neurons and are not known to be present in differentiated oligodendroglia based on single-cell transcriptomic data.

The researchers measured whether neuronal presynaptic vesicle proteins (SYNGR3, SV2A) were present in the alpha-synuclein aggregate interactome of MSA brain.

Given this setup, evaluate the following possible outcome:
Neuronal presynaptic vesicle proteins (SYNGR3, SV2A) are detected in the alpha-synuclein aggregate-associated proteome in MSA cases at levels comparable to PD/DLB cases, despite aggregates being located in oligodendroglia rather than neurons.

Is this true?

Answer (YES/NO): YES